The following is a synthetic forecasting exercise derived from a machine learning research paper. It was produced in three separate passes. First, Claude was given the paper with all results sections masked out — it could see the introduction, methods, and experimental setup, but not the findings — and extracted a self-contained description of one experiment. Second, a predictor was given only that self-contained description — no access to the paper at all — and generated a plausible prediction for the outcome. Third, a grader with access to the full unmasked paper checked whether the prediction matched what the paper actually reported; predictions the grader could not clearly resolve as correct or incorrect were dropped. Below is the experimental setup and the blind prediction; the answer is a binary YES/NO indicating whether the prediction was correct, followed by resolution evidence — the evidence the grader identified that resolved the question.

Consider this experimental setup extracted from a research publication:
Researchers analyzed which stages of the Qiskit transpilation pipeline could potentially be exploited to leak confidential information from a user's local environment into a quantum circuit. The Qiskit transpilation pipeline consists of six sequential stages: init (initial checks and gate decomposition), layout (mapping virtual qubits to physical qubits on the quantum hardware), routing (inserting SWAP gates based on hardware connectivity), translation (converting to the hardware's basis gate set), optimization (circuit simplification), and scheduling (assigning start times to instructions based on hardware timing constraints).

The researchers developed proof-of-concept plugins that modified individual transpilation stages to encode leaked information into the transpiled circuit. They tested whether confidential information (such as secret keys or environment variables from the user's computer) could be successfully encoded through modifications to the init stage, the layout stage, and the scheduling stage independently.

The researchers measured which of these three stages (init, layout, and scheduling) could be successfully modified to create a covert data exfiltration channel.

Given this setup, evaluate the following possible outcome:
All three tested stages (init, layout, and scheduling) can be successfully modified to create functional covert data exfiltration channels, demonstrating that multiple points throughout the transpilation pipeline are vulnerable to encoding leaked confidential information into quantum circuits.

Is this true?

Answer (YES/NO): YES